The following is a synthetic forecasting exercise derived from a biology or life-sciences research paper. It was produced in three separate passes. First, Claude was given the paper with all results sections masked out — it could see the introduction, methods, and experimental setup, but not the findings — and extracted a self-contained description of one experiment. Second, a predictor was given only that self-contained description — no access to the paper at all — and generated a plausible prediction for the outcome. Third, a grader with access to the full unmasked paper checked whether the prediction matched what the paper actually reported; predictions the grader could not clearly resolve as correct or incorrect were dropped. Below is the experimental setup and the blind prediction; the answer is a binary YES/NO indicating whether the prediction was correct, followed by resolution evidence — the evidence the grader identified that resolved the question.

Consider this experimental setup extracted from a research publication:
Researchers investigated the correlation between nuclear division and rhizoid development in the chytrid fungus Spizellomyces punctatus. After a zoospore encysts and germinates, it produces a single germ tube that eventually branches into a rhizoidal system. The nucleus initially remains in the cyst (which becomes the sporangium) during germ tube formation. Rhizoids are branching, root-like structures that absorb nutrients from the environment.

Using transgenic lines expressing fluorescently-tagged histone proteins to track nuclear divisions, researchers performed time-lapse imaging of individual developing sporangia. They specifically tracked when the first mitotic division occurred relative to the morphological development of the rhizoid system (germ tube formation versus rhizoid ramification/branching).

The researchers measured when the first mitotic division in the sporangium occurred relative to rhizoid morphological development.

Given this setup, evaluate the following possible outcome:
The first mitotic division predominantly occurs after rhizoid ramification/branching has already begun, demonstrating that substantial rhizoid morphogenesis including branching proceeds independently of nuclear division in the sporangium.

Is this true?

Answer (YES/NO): NO